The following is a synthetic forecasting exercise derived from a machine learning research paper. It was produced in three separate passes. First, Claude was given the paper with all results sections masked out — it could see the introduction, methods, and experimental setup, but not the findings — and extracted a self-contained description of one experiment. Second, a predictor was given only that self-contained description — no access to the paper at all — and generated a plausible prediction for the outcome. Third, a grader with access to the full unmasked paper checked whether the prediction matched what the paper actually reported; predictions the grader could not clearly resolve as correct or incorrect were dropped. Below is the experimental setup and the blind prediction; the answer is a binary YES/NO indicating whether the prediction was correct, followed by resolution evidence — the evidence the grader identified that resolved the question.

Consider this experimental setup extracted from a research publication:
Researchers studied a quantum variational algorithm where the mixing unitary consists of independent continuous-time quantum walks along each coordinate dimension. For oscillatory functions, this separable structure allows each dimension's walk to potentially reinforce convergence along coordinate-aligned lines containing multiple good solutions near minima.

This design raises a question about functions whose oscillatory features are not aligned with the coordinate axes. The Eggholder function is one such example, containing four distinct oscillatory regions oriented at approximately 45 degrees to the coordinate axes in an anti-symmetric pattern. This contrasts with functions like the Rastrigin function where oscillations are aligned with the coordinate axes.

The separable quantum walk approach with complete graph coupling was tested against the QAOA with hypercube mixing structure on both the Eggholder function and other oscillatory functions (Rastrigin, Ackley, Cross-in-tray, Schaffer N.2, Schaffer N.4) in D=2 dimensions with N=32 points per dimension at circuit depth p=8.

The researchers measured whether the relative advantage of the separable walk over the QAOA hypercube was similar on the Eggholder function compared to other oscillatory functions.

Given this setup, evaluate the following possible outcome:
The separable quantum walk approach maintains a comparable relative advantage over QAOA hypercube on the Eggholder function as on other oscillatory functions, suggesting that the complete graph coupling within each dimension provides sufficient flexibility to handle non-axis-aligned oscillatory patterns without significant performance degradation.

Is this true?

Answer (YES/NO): NO